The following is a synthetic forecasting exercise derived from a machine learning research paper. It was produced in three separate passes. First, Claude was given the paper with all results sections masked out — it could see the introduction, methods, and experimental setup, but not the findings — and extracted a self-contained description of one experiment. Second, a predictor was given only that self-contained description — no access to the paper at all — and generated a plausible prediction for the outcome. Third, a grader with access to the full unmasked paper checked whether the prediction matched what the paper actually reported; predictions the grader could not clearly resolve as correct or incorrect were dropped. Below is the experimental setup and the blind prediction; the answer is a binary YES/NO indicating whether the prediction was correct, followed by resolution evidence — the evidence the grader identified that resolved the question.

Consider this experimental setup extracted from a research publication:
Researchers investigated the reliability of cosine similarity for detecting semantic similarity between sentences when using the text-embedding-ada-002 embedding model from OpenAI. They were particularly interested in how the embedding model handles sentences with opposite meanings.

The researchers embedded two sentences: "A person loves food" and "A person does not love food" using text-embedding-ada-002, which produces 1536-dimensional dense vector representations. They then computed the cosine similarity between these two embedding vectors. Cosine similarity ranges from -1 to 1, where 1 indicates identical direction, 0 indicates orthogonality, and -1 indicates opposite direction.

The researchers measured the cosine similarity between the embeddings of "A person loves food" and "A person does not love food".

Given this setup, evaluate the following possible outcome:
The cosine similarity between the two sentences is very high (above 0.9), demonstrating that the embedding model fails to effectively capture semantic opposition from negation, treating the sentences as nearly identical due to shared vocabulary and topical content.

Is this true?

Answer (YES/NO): YES